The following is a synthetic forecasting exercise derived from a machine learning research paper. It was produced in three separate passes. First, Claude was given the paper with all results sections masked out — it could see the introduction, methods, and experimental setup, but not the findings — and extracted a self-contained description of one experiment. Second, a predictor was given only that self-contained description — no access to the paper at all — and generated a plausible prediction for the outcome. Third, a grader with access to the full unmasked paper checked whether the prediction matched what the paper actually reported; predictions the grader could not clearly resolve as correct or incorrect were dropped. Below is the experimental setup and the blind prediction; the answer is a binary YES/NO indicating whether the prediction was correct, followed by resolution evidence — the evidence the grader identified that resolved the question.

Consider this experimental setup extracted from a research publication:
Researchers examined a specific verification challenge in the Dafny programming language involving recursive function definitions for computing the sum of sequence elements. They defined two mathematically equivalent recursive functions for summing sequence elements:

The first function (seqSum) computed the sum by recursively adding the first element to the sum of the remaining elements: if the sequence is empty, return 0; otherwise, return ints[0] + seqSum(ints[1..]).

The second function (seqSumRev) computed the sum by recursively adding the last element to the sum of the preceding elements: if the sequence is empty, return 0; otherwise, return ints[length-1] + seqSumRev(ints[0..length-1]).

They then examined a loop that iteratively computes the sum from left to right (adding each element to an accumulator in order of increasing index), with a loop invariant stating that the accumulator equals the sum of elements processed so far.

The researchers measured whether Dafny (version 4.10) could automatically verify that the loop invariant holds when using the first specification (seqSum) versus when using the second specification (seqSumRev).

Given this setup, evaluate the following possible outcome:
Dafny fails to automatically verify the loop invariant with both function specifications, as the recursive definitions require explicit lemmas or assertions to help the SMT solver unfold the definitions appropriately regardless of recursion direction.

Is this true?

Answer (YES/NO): YES